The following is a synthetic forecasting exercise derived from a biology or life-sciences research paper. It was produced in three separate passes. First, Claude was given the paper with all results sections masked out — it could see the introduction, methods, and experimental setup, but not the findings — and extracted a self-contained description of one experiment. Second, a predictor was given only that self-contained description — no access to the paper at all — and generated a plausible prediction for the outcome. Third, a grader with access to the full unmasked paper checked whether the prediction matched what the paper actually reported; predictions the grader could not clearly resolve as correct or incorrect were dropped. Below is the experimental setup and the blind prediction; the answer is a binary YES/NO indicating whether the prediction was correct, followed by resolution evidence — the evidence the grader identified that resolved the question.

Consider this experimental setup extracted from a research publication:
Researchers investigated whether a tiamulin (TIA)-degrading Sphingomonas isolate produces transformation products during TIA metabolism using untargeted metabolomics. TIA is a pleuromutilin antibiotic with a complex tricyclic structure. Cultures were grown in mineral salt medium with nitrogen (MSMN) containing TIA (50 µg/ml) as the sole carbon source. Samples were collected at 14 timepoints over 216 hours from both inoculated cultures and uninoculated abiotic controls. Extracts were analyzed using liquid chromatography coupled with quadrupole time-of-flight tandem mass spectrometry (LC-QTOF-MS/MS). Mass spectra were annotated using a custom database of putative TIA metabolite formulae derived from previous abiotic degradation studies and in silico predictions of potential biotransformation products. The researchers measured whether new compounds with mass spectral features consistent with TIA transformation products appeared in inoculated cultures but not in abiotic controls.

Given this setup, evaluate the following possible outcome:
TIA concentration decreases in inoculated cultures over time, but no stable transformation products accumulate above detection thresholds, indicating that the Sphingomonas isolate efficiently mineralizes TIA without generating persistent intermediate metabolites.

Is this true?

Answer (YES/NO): NO